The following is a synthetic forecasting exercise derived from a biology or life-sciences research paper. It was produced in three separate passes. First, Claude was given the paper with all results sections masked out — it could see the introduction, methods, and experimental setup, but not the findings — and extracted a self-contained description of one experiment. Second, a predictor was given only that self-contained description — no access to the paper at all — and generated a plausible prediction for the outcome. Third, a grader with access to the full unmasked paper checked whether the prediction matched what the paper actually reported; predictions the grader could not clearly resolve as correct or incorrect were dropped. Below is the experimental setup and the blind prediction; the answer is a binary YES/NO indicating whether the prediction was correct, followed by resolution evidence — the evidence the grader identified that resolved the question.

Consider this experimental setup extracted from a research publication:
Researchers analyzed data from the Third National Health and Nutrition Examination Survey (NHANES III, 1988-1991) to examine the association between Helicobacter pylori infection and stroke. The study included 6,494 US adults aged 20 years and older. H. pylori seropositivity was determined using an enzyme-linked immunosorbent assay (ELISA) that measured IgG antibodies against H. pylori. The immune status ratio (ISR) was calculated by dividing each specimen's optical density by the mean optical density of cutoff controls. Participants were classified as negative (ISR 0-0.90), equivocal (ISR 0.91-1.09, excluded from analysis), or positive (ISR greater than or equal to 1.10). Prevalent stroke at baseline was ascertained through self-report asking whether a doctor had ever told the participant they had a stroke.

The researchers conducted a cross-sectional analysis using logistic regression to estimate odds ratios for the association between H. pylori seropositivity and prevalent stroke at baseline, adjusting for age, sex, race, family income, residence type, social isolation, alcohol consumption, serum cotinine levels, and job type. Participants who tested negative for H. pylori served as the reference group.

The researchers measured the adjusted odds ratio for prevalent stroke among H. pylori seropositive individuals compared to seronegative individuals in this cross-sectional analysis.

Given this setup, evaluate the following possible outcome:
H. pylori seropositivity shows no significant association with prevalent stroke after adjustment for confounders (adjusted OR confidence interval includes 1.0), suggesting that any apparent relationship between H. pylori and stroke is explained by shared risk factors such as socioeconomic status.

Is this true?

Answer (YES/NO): NO